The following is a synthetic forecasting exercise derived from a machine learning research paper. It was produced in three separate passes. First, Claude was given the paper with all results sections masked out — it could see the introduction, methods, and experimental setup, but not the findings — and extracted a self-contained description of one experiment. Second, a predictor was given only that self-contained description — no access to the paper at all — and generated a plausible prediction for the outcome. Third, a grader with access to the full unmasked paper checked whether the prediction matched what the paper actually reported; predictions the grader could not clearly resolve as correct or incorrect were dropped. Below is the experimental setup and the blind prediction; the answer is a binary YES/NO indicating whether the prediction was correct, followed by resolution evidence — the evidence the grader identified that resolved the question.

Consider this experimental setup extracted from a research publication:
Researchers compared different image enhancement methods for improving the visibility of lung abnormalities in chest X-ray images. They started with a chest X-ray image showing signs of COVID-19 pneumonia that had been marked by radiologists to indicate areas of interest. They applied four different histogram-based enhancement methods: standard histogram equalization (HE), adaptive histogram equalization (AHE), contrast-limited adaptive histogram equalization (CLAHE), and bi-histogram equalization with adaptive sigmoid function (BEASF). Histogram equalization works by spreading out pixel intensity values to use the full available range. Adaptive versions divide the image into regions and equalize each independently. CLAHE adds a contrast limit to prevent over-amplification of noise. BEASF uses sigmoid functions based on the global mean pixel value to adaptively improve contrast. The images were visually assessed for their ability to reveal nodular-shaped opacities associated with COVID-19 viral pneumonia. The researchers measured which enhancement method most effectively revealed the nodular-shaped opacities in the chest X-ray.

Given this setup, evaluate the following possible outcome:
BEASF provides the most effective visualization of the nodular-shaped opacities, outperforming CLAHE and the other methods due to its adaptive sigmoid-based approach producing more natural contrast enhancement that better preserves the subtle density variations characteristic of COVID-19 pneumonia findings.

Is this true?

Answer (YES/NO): NO